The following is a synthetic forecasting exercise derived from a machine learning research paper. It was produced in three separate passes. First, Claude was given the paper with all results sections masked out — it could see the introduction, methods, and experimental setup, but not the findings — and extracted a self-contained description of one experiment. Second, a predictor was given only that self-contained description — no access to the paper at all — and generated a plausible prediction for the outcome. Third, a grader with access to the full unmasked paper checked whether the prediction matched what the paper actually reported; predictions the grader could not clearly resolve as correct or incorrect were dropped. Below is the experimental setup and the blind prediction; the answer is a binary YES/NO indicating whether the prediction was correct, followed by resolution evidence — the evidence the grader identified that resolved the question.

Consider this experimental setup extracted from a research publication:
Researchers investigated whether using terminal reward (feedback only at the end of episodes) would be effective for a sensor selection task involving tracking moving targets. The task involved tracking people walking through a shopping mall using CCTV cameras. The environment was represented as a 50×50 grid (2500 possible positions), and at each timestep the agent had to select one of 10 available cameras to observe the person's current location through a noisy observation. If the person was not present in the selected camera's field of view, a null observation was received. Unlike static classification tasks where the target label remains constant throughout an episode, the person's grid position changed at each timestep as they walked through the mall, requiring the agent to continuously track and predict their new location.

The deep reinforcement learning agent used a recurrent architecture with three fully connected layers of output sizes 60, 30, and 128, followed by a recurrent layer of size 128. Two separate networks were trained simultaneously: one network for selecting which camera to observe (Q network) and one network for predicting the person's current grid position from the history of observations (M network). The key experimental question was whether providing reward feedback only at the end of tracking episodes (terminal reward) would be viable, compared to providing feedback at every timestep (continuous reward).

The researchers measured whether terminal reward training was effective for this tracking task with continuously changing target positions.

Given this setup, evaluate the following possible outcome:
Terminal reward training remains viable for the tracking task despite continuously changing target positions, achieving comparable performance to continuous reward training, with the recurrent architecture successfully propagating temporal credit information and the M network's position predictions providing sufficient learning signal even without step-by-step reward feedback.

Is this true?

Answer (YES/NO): NO